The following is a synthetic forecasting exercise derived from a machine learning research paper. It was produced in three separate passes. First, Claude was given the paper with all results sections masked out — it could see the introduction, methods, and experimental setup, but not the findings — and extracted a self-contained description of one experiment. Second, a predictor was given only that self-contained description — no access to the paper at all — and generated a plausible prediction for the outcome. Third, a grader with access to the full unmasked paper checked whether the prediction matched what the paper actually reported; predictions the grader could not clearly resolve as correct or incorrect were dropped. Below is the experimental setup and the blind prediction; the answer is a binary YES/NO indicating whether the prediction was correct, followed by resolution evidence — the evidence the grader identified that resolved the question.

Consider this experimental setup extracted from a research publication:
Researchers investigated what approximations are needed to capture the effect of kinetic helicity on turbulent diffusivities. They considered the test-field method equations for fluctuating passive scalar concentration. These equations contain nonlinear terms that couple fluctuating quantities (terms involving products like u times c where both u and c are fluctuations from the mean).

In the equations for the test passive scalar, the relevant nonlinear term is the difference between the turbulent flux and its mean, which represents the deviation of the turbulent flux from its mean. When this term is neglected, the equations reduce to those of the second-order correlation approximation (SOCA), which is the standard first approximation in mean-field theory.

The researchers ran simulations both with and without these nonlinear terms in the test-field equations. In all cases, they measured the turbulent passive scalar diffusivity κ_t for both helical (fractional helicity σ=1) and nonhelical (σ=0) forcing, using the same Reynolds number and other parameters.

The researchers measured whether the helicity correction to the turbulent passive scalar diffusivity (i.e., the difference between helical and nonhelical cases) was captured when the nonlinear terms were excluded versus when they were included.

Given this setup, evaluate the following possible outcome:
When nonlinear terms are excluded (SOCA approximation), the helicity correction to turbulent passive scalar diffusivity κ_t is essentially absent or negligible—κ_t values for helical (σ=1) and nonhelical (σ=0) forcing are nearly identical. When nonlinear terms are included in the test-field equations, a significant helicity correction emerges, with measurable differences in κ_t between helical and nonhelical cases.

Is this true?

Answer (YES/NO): YES